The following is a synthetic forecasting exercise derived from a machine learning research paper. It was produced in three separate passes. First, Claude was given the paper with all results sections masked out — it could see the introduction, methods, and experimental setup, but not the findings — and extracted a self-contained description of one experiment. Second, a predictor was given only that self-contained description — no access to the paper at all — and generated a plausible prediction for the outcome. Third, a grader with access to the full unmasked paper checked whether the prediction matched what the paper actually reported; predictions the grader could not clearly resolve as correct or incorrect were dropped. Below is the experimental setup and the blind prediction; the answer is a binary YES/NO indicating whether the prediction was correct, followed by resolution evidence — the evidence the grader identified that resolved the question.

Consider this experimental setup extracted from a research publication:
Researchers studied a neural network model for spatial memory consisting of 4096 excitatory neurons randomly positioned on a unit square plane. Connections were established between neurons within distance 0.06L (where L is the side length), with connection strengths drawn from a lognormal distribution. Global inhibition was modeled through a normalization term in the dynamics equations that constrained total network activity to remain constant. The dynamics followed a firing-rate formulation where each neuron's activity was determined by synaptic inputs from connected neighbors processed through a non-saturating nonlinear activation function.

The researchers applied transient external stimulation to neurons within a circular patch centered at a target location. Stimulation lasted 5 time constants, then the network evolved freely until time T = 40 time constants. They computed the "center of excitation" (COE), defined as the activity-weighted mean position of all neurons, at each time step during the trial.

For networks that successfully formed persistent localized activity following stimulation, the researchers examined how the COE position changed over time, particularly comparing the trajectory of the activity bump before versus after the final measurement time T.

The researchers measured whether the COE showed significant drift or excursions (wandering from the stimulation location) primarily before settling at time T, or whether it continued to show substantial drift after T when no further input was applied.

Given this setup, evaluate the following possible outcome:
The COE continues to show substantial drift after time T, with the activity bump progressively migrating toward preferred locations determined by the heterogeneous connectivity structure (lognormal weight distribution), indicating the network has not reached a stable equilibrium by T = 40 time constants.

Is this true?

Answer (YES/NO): NO